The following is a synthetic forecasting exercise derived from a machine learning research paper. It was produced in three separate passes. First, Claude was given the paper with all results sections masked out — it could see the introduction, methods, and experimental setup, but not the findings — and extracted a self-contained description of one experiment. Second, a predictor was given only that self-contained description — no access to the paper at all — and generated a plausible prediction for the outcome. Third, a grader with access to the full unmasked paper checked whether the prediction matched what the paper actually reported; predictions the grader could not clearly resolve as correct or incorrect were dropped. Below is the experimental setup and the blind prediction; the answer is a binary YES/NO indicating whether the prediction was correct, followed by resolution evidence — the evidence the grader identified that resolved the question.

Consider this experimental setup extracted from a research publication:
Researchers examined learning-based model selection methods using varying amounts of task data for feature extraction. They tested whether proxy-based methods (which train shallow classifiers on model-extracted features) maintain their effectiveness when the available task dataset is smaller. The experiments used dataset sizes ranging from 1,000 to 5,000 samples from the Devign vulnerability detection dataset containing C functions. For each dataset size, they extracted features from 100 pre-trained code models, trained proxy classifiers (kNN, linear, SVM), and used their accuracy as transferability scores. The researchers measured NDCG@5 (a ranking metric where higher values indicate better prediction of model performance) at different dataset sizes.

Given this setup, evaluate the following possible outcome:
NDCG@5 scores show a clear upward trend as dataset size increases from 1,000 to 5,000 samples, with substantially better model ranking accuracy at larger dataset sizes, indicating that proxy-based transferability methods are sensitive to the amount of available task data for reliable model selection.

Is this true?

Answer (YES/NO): YES